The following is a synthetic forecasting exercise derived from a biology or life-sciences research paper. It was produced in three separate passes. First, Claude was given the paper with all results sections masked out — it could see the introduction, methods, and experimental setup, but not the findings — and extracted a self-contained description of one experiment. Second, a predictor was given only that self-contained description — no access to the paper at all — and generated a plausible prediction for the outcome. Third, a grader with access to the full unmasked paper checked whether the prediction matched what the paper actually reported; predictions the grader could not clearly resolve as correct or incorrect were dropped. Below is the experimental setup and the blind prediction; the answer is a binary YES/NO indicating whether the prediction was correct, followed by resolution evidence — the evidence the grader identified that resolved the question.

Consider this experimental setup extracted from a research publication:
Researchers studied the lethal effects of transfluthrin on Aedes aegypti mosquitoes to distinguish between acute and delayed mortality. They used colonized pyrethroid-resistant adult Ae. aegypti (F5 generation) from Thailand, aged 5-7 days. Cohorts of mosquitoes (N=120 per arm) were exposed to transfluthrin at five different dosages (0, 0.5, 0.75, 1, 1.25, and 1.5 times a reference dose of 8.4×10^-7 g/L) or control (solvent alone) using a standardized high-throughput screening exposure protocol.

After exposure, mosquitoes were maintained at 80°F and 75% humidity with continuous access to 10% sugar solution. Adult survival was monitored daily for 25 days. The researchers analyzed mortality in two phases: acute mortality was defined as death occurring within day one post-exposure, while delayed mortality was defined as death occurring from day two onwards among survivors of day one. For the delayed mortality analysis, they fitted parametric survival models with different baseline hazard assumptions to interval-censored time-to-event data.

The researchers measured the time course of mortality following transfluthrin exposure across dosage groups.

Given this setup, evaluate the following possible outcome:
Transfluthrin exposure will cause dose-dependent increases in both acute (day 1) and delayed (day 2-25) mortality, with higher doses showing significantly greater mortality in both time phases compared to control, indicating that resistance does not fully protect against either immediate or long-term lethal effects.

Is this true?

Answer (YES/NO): NO